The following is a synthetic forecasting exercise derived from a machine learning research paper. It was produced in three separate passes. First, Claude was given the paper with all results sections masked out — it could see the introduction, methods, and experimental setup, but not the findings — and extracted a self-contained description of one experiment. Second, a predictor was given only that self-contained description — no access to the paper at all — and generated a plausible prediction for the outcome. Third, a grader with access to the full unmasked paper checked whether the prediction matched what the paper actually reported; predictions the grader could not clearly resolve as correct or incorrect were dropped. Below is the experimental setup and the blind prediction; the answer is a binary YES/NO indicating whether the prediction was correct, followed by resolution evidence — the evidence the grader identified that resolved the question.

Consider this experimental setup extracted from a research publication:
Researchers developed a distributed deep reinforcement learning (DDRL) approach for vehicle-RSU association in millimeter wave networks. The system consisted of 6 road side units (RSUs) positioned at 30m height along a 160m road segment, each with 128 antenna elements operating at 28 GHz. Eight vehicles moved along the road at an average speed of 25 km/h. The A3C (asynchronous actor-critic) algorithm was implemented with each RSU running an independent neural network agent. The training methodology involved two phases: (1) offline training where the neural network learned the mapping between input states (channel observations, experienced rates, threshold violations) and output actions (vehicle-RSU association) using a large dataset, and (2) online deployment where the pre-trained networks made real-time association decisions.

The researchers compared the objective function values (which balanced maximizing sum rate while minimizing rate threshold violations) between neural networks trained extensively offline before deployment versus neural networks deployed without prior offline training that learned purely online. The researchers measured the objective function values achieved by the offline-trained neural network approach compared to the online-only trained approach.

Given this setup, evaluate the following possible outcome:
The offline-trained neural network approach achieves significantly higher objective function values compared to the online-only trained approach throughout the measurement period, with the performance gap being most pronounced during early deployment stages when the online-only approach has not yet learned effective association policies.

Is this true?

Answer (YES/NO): NO